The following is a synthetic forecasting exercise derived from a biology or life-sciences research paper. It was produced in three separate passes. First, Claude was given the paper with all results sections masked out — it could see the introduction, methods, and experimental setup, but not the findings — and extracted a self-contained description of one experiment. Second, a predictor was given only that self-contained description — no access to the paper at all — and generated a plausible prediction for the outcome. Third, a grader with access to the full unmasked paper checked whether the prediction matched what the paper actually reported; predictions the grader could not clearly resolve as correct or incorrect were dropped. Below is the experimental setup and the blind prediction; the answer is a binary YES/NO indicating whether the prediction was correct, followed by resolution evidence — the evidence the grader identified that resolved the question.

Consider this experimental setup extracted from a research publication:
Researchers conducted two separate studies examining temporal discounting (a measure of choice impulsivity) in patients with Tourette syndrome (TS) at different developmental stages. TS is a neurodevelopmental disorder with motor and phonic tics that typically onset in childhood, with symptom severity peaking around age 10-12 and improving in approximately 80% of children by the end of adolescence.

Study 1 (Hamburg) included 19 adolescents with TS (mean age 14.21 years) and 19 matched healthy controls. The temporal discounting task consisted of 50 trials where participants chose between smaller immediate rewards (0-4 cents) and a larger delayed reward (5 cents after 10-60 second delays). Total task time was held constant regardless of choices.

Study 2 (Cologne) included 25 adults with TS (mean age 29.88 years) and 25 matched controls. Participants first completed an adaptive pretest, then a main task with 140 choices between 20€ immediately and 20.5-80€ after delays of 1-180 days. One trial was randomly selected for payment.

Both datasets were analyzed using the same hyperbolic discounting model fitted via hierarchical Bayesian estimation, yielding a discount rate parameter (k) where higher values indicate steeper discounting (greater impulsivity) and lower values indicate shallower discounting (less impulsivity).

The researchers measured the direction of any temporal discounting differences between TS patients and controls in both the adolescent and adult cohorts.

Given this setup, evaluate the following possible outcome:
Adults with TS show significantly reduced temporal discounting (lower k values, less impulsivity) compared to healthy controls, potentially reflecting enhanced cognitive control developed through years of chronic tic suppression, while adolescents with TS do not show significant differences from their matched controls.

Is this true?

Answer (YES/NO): NO